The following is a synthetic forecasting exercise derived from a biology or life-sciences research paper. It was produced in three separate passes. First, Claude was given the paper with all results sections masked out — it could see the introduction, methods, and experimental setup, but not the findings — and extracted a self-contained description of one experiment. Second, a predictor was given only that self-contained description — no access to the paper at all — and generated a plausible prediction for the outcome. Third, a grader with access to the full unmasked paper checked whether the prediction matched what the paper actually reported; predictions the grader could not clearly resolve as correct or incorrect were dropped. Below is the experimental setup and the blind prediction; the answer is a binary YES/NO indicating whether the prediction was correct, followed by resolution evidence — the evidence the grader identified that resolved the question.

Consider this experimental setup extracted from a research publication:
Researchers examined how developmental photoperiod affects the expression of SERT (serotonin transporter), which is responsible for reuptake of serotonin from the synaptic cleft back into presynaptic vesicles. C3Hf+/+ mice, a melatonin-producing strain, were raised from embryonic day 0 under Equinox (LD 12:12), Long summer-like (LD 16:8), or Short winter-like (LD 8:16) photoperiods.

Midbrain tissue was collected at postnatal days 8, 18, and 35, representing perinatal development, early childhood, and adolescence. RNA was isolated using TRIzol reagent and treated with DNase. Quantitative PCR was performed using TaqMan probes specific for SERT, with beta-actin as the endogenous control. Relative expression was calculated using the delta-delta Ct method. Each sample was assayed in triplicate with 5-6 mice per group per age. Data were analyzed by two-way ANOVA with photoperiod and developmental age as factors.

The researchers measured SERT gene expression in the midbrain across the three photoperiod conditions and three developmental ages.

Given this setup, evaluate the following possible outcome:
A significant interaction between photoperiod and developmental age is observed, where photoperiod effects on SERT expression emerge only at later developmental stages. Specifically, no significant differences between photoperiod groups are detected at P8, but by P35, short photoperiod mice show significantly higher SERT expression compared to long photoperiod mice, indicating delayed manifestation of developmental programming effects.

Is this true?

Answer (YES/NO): NO